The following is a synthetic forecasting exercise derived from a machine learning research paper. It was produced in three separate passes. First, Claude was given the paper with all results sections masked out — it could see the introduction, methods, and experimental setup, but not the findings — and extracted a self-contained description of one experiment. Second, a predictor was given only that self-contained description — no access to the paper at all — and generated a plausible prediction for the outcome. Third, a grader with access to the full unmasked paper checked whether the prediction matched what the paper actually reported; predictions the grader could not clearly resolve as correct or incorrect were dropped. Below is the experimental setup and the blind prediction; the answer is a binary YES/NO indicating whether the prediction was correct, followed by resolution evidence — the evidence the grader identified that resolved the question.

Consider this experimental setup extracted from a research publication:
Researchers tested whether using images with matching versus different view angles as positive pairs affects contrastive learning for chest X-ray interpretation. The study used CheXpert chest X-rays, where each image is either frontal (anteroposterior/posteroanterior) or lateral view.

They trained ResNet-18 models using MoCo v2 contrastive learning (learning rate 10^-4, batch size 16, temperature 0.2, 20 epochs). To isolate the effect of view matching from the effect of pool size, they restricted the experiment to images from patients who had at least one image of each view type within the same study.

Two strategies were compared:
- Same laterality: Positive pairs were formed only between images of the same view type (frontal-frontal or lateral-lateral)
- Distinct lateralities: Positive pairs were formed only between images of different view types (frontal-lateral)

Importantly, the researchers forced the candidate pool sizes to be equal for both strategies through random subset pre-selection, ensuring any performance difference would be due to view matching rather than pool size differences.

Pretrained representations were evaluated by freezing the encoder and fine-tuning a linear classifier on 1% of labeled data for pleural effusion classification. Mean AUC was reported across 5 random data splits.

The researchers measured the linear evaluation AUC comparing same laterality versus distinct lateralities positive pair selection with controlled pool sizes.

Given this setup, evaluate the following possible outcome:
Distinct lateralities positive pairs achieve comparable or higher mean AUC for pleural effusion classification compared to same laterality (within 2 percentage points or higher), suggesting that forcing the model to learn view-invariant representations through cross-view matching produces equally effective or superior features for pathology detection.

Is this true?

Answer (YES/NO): YES